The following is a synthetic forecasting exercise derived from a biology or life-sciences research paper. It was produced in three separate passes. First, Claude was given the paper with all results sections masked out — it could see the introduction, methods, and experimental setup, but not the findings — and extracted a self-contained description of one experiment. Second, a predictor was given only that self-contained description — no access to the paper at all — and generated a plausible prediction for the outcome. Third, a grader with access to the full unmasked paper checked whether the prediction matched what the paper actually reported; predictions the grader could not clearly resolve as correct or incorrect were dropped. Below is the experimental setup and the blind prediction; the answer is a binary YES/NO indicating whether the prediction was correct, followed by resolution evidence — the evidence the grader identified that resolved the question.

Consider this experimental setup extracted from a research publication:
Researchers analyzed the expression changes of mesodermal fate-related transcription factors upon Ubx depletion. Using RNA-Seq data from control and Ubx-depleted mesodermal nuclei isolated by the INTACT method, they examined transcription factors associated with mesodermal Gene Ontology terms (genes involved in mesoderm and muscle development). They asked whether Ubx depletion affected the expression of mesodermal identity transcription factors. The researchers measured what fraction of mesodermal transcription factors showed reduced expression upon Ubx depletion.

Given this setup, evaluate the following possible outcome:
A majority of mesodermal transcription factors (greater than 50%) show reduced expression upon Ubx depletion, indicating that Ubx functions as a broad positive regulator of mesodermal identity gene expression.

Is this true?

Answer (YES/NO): NO